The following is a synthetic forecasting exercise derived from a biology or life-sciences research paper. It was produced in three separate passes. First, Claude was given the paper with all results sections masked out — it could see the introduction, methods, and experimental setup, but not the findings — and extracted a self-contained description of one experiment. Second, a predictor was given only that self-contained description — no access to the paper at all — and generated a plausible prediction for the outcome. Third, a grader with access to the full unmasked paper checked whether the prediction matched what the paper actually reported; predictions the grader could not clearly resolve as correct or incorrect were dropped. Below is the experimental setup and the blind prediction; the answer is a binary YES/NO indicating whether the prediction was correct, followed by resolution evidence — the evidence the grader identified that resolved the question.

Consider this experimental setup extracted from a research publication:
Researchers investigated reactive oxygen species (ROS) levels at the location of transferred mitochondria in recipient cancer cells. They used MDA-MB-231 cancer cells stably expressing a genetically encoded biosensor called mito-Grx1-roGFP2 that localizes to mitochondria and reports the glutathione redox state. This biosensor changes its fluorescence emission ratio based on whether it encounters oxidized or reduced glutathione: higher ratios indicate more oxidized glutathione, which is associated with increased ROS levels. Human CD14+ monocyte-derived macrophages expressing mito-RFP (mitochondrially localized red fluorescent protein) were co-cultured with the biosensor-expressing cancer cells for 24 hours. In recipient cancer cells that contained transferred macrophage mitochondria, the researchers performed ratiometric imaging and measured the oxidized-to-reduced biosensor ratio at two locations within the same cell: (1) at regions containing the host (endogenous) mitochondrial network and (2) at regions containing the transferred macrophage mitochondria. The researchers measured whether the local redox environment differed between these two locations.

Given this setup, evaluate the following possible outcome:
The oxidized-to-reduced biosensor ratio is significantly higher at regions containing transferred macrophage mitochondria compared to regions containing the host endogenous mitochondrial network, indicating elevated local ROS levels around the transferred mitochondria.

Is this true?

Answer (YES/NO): YES